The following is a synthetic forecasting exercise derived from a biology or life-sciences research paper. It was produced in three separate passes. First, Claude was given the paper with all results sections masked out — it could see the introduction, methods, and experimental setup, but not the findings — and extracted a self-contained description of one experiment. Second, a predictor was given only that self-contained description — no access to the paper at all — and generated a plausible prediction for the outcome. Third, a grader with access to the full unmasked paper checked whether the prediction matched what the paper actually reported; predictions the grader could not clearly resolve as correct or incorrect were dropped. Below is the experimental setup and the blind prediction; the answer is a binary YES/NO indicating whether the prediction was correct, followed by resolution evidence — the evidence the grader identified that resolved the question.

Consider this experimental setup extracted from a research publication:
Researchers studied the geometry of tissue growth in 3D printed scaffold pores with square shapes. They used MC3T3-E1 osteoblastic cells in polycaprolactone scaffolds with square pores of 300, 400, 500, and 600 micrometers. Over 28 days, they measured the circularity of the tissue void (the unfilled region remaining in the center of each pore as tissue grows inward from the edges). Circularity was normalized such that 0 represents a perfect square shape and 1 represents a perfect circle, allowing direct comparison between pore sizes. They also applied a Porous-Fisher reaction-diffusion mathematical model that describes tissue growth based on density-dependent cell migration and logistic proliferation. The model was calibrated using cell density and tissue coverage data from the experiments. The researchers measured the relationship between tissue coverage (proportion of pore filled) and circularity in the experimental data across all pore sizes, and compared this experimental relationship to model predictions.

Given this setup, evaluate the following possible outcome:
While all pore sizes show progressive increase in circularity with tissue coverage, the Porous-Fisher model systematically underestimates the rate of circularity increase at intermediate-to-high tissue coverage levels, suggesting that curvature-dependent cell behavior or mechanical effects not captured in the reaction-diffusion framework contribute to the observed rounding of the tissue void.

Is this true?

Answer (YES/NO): NO